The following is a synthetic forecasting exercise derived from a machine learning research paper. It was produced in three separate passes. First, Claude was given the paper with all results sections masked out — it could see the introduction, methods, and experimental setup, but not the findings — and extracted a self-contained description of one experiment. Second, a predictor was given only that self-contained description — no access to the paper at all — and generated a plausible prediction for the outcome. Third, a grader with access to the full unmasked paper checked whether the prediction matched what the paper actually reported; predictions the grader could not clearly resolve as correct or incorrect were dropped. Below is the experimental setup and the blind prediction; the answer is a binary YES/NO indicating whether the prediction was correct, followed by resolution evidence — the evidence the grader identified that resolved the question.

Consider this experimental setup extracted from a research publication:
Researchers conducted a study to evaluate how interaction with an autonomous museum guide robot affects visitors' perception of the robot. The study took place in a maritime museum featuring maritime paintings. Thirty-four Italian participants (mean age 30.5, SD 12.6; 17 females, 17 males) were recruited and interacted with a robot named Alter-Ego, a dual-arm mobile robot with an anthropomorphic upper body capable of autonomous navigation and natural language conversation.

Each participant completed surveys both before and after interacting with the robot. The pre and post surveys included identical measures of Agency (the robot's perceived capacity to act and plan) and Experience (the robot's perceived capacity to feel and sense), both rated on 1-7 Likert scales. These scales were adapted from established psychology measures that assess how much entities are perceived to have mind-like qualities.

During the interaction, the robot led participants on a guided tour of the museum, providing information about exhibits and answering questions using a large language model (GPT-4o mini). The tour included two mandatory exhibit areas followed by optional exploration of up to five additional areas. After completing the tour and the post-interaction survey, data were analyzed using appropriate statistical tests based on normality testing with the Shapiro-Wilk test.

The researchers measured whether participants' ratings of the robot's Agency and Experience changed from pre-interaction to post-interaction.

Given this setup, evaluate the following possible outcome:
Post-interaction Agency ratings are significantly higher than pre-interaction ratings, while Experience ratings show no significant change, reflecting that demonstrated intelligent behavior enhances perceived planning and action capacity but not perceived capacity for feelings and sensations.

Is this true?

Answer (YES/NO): NO